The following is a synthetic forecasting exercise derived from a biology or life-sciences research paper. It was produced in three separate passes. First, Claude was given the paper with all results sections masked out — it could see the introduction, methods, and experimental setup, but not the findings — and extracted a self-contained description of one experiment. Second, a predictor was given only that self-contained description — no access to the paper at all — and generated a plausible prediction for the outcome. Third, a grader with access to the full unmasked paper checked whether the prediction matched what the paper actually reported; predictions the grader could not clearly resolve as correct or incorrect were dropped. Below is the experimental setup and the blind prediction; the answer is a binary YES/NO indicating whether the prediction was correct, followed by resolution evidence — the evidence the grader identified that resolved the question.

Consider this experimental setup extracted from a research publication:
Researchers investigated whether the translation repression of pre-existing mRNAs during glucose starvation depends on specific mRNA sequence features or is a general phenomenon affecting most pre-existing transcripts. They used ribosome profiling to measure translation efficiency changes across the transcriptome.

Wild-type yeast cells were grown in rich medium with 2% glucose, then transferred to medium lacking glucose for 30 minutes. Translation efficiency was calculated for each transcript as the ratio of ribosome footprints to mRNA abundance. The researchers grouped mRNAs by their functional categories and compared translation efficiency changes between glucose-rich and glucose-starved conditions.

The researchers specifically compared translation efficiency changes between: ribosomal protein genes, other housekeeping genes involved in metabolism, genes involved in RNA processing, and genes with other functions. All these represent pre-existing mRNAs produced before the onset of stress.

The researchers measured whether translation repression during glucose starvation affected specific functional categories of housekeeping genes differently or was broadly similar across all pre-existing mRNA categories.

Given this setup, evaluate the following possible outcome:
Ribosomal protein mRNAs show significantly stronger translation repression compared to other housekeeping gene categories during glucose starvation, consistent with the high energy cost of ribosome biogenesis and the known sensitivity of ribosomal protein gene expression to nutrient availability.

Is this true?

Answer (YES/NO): YES